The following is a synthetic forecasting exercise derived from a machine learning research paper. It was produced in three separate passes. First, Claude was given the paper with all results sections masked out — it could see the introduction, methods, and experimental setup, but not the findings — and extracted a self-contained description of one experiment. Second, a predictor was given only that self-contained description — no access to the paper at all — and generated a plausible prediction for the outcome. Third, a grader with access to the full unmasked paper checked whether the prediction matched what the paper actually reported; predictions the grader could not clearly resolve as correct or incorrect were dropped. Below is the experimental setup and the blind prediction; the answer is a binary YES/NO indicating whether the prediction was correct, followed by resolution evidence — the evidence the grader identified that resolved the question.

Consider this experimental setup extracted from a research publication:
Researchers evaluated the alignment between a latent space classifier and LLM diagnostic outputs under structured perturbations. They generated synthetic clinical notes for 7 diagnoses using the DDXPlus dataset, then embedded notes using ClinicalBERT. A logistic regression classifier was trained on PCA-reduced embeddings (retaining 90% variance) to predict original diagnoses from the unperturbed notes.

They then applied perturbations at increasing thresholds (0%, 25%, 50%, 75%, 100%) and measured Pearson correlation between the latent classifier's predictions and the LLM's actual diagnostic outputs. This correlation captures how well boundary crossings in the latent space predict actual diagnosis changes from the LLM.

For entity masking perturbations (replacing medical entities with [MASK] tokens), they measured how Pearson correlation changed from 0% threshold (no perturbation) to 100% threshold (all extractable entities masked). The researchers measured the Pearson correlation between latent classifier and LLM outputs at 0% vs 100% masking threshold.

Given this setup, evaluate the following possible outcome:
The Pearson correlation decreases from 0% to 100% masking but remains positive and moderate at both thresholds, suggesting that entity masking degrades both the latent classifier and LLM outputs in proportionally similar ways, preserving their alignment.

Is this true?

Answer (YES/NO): NO